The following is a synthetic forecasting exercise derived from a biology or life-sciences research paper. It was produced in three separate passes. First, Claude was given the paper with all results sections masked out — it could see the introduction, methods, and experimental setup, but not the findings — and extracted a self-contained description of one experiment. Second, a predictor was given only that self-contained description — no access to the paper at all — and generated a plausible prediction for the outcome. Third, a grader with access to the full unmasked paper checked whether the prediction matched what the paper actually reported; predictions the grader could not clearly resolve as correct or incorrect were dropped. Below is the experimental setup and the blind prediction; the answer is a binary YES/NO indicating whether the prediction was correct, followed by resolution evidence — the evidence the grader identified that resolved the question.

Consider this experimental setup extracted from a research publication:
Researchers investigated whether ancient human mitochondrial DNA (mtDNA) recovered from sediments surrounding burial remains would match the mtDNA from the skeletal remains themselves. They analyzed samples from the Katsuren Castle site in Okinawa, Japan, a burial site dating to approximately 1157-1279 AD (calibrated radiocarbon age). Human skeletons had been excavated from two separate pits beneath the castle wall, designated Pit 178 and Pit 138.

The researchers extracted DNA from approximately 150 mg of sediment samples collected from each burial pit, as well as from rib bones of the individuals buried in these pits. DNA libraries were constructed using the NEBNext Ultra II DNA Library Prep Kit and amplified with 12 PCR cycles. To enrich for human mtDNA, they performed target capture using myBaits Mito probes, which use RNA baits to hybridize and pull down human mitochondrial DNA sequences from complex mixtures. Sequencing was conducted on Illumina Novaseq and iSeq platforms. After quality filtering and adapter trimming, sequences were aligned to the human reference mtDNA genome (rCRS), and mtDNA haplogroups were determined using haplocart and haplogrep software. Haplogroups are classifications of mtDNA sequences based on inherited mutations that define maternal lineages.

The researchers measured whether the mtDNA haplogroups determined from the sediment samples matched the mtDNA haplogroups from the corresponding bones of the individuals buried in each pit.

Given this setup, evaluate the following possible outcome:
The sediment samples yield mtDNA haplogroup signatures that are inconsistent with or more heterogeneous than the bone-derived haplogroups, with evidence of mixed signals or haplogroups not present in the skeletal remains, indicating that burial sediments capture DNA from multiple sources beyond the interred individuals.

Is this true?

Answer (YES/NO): NO